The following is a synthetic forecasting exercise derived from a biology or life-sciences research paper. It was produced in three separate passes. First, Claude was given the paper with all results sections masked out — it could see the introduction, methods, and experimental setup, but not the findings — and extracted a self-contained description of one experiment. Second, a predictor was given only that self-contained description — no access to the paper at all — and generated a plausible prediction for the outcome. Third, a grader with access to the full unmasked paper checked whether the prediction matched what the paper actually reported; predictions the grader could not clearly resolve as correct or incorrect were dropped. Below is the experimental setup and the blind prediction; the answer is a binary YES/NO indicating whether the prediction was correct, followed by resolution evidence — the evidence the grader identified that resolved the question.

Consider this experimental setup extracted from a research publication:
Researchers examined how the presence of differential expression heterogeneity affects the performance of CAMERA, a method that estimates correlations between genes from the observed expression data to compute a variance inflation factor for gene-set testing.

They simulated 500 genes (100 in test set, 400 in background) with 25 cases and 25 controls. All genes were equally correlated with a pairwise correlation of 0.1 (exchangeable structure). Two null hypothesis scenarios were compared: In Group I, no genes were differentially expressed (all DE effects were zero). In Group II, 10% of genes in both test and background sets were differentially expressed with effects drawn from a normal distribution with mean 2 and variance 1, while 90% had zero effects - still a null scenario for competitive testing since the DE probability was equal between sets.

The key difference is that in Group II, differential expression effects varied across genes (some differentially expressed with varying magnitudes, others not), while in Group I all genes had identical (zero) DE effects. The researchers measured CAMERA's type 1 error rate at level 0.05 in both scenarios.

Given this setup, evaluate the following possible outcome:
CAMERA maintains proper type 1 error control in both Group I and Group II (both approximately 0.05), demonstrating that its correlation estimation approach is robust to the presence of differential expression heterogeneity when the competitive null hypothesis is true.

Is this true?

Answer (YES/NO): NO